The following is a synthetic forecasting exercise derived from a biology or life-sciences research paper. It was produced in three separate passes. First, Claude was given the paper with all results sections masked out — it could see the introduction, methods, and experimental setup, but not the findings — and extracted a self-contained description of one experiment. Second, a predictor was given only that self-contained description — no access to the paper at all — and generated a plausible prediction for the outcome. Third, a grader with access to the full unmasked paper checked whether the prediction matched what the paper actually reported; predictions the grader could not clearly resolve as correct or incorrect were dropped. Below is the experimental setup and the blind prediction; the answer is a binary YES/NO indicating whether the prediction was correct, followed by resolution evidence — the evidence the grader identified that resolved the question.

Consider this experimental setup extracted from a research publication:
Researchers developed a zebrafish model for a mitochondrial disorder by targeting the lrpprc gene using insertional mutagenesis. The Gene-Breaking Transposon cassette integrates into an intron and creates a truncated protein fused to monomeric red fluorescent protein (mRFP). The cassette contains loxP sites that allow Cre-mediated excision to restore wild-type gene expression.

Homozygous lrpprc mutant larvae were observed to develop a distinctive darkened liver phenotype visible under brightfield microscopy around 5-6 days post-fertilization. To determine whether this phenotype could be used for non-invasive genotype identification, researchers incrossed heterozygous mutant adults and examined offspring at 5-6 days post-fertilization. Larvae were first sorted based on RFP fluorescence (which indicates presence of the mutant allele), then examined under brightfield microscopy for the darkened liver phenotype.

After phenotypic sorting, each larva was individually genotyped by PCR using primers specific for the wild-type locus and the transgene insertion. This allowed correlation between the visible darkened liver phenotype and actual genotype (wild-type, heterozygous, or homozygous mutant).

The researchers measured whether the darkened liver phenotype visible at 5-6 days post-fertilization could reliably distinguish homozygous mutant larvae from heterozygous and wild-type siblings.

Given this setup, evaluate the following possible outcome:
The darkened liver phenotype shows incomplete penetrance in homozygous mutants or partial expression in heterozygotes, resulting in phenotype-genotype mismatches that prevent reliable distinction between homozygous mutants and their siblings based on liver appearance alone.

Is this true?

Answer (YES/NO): NO